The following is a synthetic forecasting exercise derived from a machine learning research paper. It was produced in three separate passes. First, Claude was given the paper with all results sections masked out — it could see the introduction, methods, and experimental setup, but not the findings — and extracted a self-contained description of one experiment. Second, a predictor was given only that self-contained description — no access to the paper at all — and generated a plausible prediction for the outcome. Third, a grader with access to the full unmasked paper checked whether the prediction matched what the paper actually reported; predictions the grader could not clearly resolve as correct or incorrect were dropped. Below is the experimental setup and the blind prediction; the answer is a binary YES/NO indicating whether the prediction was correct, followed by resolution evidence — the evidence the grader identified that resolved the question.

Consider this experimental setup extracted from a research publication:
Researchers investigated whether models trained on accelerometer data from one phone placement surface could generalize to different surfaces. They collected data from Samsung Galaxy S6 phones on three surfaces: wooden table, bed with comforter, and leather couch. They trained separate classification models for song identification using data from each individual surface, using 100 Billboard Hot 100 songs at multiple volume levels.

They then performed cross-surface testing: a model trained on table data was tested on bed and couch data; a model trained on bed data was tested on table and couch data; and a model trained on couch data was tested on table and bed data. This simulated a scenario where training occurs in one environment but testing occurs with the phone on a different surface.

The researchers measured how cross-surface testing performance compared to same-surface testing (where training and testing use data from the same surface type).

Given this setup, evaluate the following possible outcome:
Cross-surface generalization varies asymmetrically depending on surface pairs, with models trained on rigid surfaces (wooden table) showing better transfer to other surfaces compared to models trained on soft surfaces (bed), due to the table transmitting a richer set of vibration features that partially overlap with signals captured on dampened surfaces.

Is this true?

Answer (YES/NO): NO